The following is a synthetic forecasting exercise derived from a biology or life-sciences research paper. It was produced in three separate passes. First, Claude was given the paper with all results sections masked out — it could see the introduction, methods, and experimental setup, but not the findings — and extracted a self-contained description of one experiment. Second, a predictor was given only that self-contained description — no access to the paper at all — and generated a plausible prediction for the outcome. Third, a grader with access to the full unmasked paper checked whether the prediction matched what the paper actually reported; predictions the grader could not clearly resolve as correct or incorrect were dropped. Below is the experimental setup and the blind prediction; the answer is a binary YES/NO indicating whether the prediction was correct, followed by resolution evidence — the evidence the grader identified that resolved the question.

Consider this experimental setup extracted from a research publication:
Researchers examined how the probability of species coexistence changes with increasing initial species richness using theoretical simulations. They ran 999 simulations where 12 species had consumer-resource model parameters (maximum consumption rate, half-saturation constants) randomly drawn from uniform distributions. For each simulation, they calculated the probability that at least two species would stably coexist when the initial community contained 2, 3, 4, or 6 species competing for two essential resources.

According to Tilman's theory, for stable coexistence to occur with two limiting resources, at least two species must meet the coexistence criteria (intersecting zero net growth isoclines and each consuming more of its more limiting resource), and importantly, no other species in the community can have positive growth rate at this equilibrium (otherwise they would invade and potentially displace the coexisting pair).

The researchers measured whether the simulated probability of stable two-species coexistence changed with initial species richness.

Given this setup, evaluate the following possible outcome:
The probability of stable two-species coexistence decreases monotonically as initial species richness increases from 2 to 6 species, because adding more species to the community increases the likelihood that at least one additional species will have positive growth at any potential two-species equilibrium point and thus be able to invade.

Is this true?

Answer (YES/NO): NO